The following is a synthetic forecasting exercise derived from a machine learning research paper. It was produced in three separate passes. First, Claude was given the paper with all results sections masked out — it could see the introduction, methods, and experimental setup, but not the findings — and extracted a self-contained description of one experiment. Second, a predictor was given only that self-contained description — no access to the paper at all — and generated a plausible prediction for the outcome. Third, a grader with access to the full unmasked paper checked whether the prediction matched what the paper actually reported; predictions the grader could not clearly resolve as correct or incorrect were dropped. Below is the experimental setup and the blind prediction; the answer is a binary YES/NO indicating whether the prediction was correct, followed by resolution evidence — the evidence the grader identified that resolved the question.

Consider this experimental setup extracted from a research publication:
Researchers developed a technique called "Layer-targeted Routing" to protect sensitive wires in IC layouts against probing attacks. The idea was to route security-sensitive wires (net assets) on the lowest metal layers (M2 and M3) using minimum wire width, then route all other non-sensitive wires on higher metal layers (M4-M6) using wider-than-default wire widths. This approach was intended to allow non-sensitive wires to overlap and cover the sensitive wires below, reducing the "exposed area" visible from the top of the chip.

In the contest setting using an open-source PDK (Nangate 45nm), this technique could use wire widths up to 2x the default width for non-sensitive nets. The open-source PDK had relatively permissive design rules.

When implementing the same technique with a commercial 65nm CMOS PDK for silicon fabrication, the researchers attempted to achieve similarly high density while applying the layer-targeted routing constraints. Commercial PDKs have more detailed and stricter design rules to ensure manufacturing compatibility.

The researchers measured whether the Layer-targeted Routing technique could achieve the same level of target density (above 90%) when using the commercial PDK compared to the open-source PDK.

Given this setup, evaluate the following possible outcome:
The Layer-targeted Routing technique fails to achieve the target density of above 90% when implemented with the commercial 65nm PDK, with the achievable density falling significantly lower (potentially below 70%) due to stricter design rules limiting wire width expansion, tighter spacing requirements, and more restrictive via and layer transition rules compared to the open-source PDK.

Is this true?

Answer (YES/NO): NO